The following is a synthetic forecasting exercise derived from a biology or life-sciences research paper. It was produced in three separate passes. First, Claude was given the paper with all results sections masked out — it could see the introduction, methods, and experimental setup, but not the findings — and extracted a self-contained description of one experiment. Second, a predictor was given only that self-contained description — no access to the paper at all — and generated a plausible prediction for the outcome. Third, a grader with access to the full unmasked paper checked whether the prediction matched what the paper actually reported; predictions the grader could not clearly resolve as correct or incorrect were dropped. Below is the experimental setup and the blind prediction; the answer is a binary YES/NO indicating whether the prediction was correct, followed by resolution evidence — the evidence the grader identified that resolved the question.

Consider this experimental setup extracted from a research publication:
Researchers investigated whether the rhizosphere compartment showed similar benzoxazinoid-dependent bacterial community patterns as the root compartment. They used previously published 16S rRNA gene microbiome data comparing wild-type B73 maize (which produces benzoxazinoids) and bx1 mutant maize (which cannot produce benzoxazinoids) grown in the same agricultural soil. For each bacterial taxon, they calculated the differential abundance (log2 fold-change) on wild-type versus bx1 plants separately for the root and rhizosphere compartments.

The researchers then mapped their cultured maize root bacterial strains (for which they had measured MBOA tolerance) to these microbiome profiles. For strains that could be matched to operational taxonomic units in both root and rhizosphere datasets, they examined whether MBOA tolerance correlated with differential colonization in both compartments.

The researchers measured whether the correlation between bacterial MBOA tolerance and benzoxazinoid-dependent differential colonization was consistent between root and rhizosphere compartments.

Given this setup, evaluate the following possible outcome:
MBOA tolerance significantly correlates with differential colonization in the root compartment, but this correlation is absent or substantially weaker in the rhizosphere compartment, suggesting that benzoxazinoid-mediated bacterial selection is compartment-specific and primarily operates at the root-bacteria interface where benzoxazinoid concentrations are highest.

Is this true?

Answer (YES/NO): NO